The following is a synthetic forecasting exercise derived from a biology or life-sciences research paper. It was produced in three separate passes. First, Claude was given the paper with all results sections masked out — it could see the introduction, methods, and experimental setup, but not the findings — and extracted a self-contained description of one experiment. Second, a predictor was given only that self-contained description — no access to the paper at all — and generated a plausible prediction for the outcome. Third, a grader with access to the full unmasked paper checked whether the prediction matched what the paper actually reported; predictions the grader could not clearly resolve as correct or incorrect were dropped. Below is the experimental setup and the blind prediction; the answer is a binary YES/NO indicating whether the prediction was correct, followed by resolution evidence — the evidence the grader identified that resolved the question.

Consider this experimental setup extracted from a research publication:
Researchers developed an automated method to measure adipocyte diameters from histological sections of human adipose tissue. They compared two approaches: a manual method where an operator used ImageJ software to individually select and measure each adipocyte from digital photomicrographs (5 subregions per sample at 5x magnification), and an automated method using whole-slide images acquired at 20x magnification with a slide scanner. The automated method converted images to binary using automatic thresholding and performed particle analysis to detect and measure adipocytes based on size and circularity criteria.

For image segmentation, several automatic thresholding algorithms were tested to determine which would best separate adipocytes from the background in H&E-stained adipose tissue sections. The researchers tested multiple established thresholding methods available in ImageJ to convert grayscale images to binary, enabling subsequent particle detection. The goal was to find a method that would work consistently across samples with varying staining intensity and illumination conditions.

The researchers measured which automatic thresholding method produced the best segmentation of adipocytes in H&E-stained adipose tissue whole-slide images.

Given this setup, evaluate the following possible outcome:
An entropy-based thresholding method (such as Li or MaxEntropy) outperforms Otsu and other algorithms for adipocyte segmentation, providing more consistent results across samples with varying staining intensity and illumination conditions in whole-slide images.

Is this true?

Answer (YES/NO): NO